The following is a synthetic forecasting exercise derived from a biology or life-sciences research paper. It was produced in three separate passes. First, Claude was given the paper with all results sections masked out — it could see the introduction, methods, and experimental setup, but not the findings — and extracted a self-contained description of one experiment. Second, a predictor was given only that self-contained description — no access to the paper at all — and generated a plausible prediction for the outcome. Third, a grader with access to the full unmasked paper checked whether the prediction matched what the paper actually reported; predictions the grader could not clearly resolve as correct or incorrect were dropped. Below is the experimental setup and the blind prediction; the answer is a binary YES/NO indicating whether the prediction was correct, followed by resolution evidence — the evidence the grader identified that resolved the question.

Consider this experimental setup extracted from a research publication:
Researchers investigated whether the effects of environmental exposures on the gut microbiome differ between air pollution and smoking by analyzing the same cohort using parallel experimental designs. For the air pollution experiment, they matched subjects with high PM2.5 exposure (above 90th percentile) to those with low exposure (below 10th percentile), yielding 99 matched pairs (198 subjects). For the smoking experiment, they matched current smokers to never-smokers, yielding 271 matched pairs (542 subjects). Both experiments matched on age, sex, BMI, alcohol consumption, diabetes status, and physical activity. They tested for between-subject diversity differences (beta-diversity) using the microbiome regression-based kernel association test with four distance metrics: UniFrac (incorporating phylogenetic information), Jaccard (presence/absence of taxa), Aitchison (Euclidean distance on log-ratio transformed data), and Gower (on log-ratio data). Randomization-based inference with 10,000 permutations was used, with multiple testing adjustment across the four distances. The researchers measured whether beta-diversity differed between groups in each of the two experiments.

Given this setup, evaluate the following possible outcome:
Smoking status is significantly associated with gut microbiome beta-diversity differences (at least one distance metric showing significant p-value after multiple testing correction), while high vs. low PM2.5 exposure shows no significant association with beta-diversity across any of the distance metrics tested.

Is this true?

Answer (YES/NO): NO